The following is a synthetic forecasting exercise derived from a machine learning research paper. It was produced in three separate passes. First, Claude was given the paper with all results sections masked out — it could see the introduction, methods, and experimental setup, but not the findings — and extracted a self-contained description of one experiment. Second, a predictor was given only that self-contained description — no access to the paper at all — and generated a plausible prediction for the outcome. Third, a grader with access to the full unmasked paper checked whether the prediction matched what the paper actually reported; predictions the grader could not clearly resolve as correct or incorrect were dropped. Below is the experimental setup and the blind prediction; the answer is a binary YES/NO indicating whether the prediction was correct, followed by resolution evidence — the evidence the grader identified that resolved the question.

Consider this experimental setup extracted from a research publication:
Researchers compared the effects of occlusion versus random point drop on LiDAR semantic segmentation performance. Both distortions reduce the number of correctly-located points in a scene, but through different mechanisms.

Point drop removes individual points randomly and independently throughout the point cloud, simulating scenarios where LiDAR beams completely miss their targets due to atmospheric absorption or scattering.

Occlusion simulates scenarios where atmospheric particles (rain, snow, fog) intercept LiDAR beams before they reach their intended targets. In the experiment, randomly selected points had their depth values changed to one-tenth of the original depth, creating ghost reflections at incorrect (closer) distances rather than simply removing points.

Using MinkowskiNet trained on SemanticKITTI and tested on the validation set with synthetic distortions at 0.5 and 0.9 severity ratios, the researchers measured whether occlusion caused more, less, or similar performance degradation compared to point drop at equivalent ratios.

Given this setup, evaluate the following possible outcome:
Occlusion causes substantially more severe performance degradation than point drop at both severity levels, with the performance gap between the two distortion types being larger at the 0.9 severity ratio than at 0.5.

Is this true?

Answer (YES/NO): NO